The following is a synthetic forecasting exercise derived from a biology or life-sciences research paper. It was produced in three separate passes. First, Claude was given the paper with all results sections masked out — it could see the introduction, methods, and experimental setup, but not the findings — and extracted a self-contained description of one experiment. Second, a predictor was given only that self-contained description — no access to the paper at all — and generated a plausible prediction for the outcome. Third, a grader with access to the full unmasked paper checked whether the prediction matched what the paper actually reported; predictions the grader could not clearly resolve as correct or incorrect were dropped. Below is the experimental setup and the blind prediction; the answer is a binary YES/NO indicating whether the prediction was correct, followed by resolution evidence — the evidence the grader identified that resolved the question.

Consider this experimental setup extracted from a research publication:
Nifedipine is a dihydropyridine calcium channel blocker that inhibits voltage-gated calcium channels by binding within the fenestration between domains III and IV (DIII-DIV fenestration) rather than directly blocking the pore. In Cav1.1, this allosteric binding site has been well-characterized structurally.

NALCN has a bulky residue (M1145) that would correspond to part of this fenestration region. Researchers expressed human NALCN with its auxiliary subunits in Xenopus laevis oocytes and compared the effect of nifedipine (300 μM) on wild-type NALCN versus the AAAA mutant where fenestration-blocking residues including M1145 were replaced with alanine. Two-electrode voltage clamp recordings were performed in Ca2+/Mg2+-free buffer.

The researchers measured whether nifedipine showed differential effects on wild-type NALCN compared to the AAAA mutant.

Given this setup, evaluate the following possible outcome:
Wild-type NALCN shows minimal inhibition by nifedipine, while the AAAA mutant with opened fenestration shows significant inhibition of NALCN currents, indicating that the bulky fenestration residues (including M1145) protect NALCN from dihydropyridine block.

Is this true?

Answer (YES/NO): NO